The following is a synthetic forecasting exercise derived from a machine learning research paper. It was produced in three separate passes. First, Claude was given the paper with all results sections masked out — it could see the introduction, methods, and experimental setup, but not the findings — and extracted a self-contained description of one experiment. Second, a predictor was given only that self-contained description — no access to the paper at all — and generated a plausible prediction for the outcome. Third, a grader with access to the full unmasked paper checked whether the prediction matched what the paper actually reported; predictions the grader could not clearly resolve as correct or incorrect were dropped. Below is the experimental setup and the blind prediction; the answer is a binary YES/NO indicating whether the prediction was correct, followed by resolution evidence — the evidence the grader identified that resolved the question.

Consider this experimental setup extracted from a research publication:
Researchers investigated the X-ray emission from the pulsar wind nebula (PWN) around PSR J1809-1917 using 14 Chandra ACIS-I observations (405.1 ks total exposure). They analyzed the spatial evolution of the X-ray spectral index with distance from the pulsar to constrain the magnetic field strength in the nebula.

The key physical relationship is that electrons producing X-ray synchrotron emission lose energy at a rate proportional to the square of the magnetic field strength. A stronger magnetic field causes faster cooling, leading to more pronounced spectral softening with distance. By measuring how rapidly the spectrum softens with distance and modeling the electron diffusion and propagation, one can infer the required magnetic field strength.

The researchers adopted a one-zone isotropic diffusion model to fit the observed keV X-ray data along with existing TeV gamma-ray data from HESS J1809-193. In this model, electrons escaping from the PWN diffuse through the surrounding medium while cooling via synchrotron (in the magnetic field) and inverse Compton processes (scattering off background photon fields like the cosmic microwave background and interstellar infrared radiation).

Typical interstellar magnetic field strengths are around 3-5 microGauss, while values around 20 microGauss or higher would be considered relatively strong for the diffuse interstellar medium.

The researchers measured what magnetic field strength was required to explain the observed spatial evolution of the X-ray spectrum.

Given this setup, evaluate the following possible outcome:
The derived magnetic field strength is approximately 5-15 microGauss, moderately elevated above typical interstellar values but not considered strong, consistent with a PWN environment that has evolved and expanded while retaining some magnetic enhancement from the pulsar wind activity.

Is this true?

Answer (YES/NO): NO